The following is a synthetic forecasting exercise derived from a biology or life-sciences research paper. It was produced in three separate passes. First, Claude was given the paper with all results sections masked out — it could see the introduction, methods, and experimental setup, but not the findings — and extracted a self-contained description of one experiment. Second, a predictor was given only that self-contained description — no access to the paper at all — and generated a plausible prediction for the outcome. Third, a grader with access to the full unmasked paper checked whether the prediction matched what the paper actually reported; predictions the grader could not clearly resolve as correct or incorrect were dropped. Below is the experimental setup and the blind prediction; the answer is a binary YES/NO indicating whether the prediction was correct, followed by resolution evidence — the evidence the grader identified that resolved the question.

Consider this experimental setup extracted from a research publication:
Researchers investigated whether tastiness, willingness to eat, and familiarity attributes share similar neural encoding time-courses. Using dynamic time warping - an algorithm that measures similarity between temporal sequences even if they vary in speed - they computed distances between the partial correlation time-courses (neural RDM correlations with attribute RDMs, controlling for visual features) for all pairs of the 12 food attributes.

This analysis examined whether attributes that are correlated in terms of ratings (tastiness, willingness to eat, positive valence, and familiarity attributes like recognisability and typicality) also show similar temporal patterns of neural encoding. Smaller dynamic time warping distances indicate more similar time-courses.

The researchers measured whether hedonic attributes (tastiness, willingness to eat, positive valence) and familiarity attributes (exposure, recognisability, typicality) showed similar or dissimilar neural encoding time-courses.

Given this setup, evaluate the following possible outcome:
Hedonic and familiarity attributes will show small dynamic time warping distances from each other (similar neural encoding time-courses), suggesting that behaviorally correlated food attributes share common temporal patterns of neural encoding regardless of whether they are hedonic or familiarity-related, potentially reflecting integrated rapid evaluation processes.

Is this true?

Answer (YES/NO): YES